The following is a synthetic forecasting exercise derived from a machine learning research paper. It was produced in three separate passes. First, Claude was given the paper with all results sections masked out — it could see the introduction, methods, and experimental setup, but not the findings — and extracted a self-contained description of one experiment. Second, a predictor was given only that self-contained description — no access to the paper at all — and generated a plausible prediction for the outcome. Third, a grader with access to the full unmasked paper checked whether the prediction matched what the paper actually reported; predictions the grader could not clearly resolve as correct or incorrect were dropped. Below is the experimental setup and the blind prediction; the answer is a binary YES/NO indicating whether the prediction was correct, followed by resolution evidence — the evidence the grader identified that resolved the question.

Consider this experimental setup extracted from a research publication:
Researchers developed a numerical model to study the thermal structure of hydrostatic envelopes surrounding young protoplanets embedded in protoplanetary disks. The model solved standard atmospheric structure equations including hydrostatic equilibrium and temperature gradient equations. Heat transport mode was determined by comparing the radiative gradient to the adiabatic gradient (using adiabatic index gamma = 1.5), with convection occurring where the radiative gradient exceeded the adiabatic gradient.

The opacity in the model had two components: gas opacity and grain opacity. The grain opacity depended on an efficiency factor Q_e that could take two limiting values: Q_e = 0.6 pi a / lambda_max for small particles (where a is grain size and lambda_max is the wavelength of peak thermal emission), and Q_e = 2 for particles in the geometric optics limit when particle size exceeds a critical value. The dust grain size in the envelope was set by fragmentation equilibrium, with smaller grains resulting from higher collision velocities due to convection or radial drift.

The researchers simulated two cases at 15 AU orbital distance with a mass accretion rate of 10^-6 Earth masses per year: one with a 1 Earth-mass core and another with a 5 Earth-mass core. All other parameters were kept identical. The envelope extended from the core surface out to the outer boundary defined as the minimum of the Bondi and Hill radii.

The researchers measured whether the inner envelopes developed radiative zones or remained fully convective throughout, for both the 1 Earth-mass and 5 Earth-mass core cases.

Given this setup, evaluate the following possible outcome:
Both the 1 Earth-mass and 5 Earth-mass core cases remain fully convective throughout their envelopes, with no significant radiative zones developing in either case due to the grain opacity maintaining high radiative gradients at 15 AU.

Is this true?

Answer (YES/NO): NO